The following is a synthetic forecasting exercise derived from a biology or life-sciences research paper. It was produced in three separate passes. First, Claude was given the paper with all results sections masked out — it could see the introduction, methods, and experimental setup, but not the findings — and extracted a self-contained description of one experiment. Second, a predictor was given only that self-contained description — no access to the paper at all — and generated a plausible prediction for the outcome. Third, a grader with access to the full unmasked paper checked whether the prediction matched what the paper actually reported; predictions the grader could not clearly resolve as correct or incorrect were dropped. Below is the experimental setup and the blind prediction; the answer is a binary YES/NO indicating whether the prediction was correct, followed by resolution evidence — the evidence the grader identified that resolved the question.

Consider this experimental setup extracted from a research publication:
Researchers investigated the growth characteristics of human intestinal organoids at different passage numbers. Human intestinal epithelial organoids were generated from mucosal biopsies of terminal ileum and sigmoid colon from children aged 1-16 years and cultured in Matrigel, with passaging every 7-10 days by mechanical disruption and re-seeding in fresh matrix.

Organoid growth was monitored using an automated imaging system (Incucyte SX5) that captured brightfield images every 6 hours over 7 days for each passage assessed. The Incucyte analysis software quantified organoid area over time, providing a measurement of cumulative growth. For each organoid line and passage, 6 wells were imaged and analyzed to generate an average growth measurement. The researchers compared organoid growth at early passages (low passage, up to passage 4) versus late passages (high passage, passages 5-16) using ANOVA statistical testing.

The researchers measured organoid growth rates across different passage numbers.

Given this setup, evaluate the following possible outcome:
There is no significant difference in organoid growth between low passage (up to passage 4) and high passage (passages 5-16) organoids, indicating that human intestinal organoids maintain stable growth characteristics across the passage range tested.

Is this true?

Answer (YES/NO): YES